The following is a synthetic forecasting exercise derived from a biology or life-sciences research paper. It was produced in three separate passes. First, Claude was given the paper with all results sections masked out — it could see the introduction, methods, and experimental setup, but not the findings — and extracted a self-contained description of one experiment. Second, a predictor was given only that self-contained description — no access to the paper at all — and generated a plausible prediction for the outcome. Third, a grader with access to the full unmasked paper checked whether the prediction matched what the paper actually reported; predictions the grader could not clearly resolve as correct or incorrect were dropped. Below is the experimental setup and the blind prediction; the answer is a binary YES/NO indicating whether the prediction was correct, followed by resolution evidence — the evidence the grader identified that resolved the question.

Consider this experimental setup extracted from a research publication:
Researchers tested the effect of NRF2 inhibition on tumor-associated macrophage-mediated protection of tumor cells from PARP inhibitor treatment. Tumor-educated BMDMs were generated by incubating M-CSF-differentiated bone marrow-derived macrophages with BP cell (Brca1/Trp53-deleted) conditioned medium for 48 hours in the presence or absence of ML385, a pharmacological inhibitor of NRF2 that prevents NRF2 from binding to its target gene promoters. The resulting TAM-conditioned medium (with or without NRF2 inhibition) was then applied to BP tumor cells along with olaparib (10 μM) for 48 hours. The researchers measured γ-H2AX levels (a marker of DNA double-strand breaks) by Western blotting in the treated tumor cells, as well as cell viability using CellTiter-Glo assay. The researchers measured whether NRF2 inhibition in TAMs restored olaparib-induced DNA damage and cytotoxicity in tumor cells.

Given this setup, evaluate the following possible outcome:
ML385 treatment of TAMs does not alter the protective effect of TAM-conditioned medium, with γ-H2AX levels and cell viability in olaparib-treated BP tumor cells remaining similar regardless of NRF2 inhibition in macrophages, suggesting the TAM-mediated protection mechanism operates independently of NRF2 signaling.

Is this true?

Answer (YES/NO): NO